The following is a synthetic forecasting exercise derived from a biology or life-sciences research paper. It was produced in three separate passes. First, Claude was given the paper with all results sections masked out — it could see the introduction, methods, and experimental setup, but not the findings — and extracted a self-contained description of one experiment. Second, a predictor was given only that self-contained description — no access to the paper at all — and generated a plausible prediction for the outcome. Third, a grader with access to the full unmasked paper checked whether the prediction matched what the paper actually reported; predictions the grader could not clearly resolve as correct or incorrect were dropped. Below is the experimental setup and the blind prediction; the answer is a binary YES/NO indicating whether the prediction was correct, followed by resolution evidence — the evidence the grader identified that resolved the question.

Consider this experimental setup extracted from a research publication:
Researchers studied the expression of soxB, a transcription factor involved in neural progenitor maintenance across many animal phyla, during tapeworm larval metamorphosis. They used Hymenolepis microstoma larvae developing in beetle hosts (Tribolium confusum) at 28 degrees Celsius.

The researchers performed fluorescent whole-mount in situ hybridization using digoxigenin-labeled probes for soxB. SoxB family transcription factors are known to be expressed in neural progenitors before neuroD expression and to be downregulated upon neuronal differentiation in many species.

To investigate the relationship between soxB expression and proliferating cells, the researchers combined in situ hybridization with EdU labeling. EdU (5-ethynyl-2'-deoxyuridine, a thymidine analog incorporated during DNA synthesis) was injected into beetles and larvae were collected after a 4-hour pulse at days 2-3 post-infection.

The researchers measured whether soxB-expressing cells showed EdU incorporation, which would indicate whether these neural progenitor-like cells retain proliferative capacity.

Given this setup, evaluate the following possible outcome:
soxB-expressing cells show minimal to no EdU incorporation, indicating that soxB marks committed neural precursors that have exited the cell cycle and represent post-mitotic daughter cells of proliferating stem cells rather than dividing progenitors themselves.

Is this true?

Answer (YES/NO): YES